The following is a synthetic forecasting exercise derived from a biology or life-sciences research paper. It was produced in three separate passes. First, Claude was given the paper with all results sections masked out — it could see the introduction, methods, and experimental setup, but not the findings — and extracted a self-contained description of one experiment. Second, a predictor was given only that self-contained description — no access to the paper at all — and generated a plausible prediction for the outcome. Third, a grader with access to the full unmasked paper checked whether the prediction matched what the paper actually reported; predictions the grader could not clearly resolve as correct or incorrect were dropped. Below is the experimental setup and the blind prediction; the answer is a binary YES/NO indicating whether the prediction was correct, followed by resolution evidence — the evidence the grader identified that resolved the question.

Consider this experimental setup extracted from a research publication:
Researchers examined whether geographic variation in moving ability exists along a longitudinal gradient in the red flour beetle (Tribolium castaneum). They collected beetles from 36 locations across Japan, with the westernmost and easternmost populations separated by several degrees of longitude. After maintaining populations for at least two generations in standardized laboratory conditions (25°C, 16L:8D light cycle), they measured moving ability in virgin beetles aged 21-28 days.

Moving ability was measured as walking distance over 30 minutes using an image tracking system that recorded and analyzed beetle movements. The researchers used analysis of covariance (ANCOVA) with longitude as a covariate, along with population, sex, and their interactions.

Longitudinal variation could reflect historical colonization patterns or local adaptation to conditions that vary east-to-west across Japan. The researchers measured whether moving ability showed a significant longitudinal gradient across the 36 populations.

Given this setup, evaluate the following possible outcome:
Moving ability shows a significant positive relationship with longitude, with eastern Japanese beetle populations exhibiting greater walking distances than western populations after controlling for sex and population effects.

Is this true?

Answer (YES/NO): NO